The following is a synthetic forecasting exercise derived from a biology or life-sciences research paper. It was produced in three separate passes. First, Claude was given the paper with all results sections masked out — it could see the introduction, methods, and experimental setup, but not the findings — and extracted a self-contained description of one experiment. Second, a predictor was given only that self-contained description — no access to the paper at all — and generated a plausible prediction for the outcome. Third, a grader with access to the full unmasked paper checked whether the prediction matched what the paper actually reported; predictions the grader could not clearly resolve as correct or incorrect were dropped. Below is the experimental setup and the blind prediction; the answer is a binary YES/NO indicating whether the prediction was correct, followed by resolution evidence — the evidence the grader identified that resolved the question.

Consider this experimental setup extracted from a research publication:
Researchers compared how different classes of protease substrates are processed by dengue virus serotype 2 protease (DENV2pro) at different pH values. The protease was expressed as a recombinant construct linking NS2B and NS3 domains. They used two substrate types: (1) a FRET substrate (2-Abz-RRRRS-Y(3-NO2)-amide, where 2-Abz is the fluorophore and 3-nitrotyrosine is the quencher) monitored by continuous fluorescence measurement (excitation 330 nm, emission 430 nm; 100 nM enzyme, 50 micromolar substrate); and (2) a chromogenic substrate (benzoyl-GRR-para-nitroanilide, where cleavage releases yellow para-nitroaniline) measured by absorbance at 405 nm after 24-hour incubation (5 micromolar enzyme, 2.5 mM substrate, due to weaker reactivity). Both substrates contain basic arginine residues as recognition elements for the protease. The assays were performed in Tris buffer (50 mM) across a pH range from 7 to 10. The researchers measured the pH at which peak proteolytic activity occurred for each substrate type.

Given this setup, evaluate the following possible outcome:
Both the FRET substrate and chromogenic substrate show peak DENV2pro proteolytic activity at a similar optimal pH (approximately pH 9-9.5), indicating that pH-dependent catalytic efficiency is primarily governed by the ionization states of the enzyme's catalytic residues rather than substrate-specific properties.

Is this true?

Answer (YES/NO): NO